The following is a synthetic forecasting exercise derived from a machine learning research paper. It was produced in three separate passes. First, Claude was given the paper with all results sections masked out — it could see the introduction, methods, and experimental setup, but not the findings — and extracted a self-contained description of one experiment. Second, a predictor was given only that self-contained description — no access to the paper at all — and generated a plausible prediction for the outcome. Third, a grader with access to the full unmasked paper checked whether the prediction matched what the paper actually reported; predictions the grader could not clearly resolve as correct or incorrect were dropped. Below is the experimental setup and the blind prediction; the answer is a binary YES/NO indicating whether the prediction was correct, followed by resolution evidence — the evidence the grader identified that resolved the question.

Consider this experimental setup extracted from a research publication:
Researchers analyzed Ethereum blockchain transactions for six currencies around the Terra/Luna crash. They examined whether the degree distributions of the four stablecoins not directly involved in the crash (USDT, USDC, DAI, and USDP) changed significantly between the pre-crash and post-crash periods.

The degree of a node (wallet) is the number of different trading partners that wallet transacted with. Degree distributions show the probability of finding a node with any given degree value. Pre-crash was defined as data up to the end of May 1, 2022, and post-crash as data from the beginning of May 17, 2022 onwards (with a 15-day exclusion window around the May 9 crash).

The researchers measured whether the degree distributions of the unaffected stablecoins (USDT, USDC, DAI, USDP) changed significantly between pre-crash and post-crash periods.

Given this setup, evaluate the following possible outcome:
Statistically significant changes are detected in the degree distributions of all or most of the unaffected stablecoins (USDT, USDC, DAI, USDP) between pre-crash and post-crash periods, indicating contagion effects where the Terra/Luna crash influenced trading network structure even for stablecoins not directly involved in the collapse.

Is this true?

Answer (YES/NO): NO